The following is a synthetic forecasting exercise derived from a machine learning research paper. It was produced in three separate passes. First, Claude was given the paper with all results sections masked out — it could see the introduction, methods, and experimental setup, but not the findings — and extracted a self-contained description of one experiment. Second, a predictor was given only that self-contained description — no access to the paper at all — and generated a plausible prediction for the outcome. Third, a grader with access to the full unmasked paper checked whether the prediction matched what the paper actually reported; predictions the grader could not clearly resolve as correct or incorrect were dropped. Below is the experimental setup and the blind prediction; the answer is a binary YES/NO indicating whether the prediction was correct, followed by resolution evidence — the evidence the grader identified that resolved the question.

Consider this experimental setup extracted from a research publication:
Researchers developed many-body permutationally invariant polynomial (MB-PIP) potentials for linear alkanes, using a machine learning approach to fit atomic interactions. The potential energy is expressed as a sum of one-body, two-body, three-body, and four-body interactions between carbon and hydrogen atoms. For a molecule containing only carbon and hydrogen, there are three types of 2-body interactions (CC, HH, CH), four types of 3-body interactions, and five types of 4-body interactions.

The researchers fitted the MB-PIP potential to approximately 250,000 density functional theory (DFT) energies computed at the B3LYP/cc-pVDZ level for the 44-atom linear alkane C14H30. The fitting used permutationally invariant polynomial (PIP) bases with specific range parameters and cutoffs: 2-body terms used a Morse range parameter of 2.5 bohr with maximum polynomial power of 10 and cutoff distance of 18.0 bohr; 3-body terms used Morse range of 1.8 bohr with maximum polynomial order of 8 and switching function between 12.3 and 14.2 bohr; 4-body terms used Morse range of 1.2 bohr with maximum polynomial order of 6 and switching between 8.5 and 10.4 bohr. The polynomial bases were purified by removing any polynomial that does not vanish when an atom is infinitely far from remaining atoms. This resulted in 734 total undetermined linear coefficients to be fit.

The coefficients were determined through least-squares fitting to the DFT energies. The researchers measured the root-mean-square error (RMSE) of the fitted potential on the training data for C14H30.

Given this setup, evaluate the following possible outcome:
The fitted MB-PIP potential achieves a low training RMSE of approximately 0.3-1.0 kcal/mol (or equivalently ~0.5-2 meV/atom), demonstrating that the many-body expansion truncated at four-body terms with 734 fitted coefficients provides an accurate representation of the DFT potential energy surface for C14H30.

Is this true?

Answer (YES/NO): YES